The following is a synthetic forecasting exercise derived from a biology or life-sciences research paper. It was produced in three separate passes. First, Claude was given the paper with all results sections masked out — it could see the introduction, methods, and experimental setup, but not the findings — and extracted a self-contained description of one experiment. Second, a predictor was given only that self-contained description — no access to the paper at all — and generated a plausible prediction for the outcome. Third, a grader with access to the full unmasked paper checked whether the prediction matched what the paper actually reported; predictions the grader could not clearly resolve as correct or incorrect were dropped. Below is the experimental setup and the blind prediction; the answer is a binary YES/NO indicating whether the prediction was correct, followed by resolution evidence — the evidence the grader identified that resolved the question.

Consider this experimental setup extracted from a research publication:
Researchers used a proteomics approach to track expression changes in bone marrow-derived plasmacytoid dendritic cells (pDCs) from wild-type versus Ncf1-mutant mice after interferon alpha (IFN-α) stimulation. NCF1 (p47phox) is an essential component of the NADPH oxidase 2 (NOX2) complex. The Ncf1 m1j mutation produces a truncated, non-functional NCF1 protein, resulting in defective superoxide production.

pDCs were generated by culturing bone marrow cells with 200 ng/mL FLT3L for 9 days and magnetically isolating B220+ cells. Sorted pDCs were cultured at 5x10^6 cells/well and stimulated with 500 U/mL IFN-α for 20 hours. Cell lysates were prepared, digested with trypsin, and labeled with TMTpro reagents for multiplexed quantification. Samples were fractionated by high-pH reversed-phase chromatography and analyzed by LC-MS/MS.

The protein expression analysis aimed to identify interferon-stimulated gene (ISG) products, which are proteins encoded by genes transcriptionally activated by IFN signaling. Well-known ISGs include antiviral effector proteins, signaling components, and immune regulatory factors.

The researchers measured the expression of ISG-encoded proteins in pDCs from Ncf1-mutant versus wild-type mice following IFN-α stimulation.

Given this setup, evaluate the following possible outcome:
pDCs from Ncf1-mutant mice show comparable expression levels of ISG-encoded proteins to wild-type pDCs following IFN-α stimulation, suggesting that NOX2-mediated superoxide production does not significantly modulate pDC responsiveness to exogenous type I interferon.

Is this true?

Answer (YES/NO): NO